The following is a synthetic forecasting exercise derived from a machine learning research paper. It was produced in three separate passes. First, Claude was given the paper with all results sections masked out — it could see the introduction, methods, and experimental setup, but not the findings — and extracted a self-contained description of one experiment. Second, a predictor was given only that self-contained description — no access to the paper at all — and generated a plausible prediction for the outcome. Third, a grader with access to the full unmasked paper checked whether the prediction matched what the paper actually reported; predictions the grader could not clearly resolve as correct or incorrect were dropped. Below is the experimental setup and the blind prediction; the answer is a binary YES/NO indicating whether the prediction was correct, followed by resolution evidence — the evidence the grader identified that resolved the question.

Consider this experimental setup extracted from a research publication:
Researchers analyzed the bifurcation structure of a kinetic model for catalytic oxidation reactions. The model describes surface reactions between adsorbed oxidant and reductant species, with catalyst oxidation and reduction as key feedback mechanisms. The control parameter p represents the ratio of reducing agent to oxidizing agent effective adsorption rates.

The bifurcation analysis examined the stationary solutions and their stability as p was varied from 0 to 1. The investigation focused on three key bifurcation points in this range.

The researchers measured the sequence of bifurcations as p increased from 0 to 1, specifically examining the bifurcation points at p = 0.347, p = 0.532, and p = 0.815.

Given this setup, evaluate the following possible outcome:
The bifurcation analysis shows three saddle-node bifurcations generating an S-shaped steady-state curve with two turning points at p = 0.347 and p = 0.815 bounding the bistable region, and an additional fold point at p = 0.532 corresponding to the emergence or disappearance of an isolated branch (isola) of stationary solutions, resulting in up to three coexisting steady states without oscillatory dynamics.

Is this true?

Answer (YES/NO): NO